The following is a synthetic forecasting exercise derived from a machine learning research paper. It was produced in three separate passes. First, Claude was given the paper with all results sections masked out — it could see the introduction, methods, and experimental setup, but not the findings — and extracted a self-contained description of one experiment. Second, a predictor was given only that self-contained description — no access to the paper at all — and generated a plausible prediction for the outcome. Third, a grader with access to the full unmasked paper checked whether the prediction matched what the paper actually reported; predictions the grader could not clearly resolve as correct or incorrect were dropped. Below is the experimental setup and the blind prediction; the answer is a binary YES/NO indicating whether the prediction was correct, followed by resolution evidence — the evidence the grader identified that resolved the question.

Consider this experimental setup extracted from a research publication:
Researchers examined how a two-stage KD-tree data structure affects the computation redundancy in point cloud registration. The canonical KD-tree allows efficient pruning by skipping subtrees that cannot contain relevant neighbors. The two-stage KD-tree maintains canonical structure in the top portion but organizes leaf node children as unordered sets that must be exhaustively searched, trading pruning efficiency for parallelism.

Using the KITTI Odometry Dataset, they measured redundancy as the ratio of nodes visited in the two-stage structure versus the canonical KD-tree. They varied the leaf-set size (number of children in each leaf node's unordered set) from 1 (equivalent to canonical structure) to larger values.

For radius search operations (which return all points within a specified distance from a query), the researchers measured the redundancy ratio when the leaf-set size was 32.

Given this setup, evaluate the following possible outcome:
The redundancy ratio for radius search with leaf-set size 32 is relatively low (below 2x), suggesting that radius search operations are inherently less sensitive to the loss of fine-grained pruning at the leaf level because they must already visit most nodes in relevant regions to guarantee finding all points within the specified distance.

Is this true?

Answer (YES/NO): NO